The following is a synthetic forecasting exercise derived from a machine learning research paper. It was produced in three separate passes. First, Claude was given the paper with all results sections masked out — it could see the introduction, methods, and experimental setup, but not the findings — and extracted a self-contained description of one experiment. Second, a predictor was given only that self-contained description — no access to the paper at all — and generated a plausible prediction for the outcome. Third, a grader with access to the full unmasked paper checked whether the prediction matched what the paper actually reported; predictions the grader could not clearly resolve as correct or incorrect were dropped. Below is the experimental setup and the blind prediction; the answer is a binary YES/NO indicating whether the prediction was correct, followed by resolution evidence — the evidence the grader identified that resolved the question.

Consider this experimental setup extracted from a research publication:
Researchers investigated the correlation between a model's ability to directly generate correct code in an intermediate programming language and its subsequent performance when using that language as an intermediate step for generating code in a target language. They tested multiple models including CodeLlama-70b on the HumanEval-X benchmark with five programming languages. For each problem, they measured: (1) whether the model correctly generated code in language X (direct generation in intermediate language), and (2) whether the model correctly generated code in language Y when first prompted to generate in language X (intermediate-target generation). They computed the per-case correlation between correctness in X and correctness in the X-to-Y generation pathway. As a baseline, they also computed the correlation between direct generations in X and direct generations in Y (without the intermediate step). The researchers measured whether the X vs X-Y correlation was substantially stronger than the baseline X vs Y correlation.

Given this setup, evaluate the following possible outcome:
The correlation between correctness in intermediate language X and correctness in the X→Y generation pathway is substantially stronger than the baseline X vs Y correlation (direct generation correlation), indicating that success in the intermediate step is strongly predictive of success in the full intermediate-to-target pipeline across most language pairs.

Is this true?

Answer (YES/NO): NO